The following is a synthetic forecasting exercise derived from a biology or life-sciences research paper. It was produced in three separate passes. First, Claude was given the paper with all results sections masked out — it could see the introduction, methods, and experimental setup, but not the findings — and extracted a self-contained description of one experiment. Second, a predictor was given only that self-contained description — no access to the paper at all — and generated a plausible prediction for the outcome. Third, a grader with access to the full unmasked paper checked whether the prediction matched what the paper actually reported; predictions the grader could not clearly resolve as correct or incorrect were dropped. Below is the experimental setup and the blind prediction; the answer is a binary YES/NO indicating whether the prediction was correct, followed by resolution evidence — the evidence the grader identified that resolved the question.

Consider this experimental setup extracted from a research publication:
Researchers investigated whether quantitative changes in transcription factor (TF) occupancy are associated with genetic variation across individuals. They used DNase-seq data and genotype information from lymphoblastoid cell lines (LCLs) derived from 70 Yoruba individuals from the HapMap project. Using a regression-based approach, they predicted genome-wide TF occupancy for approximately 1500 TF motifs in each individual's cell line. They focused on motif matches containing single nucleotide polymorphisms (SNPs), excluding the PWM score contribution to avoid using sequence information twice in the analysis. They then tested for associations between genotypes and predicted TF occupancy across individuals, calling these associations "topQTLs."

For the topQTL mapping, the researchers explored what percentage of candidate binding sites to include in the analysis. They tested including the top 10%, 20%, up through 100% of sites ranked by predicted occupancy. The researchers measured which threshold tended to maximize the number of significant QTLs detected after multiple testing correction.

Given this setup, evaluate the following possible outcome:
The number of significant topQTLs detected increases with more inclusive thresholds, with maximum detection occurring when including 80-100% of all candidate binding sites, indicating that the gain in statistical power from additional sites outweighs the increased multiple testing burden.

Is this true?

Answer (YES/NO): NO